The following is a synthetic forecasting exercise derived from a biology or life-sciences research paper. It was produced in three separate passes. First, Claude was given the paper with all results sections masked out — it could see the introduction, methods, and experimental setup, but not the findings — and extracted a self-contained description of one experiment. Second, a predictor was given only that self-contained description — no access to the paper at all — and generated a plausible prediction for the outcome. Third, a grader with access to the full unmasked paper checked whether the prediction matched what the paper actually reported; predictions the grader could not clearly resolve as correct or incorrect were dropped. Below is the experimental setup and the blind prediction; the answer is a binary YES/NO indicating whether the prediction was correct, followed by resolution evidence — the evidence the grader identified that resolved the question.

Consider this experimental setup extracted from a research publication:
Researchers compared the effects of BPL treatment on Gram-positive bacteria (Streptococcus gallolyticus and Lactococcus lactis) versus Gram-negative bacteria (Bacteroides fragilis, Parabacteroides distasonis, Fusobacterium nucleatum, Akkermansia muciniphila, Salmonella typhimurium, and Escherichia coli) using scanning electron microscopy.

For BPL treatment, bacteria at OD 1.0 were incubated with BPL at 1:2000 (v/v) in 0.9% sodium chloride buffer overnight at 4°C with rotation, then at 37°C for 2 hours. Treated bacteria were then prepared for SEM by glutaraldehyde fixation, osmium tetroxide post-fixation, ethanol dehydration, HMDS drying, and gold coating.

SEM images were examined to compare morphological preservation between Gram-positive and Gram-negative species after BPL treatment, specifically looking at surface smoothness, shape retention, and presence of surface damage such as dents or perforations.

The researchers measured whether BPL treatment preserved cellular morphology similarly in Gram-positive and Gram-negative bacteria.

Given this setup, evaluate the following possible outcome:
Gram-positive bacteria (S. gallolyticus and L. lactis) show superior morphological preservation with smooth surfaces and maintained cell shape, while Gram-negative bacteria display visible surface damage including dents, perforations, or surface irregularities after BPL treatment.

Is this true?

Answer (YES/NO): NO